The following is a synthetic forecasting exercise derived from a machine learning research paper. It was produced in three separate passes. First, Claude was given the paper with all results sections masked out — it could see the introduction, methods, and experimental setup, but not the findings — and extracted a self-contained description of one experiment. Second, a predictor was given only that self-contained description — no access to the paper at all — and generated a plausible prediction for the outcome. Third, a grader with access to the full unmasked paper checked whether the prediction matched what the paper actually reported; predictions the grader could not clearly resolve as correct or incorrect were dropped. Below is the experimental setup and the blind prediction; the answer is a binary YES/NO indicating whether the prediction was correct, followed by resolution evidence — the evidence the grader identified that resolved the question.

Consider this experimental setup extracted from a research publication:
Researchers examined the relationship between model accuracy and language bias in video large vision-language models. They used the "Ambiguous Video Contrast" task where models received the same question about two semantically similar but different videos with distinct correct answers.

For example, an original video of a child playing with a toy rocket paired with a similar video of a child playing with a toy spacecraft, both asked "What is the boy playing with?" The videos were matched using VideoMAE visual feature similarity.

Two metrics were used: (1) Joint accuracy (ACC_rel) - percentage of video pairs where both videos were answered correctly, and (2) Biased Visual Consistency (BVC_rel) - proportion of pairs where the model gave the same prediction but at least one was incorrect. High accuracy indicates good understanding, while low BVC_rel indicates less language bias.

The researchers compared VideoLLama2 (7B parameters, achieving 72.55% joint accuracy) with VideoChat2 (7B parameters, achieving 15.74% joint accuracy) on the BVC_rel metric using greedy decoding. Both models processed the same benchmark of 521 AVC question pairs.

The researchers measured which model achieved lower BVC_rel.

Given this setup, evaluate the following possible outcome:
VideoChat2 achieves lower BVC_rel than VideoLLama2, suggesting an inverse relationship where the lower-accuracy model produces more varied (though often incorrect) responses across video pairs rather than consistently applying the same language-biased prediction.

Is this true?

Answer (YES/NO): YES